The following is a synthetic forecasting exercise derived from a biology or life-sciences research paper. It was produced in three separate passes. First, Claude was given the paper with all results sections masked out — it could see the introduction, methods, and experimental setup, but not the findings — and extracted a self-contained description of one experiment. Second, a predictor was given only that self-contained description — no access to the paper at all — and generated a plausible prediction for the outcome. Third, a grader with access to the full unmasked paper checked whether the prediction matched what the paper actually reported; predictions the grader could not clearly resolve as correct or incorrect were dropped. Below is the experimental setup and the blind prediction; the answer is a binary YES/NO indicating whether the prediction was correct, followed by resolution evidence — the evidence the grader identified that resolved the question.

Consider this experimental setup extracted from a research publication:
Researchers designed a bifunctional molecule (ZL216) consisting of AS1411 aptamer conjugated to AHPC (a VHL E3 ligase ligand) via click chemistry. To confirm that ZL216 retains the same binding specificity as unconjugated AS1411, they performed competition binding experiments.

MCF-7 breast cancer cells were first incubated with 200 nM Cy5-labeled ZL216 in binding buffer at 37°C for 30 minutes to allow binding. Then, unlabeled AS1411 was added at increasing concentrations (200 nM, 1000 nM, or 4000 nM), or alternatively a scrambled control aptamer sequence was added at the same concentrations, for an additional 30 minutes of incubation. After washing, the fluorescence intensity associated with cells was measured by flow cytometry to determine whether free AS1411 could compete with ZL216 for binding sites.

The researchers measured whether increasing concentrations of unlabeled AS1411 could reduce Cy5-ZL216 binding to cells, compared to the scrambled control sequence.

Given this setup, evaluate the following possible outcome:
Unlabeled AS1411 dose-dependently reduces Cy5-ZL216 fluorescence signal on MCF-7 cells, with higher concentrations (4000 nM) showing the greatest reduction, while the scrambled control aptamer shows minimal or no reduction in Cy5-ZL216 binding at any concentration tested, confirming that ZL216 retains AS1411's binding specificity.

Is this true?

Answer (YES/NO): YES